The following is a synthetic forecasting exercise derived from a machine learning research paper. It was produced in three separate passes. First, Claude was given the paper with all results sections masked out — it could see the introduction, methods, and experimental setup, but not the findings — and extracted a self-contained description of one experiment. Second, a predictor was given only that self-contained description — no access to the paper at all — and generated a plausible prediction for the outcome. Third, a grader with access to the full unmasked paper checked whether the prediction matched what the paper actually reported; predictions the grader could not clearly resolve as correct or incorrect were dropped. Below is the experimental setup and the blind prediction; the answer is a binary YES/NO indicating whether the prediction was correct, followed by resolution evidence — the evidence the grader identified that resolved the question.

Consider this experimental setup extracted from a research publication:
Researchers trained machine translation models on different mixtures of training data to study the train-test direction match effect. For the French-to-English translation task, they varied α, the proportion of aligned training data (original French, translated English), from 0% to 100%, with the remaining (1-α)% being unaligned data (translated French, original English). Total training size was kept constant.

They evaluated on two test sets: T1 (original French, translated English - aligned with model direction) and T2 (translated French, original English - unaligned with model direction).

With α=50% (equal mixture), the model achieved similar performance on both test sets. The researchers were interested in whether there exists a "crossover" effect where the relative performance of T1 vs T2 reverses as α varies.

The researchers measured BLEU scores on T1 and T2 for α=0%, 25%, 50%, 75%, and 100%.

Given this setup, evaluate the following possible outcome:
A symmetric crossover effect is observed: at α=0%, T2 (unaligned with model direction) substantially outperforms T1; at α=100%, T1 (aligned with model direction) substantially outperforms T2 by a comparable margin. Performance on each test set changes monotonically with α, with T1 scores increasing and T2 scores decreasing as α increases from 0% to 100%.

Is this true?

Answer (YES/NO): YES